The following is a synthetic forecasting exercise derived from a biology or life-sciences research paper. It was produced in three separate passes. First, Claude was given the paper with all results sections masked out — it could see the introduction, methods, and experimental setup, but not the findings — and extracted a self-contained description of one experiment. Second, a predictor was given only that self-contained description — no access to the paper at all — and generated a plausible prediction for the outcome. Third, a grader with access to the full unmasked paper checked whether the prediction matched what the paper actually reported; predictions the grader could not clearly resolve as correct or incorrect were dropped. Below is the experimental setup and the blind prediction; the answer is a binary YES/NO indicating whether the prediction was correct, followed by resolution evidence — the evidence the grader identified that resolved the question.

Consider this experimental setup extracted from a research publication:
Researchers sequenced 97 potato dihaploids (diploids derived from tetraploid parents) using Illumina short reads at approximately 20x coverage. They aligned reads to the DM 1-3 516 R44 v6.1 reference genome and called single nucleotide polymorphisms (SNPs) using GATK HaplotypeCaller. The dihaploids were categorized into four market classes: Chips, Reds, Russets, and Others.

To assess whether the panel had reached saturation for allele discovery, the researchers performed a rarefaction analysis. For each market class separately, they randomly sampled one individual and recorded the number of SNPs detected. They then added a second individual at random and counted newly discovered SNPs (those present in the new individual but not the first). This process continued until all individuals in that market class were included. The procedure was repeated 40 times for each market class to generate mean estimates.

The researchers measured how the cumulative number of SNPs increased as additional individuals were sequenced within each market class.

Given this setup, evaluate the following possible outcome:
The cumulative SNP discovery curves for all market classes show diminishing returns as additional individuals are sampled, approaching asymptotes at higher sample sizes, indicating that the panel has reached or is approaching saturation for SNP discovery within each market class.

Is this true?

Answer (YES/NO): NO